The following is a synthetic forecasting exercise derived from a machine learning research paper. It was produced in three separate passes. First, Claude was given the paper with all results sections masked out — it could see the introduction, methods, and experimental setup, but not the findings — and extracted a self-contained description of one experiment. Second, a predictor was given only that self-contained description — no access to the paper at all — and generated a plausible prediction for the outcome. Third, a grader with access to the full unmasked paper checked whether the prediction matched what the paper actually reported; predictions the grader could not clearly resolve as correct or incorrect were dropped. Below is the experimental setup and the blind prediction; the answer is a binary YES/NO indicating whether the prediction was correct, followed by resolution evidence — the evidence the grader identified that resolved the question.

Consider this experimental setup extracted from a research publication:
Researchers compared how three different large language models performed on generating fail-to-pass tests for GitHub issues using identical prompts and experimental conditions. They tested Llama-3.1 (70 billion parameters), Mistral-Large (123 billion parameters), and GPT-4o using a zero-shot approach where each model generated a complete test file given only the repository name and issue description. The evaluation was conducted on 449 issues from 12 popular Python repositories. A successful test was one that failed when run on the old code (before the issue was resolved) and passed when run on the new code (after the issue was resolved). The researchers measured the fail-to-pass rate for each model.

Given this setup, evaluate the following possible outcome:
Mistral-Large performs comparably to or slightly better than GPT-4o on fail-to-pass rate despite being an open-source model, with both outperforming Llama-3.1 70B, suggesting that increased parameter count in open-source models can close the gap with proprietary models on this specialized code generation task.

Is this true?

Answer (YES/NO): NO